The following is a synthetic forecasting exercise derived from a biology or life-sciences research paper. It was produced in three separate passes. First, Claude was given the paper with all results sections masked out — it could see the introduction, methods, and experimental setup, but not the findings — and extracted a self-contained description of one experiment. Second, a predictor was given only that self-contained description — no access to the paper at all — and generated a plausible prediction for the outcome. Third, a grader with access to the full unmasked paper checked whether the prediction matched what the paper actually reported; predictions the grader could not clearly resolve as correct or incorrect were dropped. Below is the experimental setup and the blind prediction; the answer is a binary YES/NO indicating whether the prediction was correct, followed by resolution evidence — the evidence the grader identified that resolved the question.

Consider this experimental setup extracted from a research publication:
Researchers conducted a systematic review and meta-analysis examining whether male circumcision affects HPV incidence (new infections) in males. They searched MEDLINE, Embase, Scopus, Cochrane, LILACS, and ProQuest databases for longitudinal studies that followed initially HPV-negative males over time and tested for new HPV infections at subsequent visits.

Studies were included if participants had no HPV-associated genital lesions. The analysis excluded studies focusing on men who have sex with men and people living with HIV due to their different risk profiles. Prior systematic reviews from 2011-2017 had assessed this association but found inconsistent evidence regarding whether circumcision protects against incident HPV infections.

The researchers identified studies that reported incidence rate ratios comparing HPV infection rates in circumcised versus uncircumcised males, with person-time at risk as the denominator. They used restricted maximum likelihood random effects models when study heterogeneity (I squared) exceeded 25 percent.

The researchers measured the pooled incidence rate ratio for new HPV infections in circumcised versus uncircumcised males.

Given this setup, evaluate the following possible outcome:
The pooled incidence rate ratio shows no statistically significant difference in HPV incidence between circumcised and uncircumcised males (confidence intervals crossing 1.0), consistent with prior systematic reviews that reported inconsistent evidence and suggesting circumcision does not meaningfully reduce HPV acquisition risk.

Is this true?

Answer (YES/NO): NO